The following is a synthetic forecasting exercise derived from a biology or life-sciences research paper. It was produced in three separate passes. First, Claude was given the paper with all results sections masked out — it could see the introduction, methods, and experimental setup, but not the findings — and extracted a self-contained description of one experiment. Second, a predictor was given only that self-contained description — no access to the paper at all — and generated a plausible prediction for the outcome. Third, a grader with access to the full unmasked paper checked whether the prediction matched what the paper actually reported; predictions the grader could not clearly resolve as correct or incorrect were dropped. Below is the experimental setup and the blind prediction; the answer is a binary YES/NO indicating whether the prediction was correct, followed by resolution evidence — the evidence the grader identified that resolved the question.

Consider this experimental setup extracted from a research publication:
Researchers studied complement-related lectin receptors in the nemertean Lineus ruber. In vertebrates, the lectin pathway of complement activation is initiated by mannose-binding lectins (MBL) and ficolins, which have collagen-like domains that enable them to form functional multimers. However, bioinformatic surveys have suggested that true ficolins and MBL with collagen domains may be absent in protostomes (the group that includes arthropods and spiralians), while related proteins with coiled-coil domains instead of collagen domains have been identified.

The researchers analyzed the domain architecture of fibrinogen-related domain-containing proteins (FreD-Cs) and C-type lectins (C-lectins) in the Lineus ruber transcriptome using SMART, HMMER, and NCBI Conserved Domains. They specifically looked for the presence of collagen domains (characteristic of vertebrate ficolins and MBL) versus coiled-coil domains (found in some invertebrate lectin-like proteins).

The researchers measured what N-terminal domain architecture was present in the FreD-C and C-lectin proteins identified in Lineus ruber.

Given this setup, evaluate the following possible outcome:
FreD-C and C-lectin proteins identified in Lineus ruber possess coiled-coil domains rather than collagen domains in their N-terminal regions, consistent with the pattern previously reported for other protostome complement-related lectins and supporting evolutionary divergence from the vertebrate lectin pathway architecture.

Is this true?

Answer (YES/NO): NO